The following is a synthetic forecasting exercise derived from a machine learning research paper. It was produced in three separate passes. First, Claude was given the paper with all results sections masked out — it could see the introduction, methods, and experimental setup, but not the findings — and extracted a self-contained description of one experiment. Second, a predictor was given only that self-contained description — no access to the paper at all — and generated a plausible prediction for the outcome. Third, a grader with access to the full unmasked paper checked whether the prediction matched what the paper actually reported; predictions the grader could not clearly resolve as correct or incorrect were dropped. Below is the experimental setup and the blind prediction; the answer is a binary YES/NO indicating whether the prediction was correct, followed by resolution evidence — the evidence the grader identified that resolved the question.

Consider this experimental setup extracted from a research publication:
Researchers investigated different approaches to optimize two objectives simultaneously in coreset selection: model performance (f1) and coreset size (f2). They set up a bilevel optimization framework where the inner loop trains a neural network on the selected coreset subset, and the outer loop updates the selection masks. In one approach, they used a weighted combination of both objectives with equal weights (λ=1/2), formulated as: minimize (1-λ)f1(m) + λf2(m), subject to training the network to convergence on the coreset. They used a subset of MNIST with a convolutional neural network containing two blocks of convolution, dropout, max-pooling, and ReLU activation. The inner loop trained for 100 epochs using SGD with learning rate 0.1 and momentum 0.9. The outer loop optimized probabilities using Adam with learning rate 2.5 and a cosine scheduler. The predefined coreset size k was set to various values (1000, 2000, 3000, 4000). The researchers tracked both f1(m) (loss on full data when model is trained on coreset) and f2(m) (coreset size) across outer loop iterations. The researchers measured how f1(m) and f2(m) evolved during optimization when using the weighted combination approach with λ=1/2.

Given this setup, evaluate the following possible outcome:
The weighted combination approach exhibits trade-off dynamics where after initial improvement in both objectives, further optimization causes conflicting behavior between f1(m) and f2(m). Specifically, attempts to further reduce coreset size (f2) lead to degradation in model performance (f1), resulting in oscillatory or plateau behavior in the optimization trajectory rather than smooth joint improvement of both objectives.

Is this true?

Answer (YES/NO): NO